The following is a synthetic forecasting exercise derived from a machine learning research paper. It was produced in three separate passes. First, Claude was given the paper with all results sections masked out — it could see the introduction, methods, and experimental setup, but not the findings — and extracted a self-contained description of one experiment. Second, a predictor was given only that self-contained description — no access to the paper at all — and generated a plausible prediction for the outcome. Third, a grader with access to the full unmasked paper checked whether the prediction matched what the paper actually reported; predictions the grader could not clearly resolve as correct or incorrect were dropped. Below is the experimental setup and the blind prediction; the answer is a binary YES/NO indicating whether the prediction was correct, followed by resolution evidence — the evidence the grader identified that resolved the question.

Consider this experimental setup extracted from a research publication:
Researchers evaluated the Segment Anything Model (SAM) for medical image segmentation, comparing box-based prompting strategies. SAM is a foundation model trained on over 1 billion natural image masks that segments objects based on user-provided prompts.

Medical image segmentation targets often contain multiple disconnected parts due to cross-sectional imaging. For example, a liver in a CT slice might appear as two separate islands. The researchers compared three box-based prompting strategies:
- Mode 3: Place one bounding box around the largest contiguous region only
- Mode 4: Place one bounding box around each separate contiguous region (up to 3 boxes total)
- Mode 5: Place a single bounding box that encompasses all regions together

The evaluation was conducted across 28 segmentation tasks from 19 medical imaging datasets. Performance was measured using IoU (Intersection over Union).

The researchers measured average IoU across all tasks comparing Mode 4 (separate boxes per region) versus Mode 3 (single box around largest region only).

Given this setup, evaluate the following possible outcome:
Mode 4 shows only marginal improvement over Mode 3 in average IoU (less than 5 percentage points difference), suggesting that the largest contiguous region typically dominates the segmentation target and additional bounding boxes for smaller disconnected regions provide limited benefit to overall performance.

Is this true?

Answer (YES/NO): NO